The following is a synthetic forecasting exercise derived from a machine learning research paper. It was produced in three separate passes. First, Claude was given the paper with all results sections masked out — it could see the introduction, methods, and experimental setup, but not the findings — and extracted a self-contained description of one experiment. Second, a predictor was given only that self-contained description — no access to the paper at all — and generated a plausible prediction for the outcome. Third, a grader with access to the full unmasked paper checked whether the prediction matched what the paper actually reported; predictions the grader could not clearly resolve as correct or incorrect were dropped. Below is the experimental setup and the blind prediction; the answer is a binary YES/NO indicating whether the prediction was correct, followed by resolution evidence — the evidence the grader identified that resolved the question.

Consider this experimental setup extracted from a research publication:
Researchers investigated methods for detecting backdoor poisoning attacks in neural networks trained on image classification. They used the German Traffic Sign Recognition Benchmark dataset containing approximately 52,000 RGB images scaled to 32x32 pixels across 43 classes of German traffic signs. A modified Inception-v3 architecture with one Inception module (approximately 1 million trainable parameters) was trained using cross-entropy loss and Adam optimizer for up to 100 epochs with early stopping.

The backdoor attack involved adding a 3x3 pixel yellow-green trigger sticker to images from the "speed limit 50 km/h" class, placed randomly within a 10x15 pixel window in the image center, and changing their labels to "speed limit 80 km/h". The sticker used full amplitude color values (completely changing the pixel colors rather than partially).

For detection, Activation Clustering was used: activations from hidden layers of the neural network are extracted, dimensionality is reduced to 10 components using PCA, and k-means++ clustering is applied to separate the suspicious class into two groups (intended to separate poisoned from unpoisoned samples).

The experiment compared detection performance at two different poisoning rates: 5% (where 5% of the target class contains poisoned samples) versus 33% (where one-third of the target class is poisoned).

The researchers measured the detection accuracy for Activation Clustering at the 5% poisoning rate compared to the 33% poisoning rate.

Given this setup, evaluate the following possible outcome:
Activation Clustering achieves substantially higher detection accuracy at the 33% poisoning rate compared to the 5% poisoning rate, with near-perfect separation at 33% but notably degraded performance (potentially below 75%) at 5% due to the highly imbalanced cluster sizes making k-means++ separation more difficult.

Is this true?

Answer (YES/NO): NO